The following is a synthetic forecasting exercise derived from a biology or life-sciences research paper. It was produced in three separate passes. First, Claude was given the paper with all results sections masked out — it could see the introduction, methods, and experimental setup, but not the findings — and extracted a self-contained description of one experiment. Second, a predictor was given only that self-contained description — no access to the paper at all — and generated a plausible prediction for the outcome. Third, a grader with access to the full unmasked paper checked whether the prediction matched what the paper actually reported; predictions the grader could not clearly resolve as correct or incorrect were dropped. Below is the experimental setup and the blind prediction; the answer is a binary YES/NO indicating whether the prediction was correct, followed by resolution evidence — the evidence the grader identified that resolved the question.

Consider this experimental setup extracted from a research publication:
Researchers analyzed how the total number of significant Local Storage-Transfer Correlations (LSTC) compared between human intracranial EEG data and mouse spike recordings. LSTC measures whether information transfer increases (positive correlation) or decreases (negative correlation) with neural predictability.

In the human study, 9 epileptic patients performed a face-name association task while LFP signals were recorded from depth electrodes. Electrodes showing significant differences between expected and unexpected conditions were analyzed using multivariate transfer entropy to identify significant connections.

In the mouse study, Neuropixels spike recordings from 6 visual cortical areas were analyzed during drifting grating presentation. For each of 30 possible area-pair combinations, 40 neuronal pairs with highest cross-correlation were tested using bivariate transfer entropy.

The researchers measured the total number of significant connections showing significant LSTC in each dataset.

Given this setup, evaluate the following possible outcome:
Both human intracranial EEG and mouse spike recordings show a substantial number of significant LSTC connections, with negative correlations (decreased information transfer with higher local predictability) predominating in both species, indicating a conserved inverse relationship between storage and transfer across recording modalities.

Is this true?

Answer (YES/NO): NO